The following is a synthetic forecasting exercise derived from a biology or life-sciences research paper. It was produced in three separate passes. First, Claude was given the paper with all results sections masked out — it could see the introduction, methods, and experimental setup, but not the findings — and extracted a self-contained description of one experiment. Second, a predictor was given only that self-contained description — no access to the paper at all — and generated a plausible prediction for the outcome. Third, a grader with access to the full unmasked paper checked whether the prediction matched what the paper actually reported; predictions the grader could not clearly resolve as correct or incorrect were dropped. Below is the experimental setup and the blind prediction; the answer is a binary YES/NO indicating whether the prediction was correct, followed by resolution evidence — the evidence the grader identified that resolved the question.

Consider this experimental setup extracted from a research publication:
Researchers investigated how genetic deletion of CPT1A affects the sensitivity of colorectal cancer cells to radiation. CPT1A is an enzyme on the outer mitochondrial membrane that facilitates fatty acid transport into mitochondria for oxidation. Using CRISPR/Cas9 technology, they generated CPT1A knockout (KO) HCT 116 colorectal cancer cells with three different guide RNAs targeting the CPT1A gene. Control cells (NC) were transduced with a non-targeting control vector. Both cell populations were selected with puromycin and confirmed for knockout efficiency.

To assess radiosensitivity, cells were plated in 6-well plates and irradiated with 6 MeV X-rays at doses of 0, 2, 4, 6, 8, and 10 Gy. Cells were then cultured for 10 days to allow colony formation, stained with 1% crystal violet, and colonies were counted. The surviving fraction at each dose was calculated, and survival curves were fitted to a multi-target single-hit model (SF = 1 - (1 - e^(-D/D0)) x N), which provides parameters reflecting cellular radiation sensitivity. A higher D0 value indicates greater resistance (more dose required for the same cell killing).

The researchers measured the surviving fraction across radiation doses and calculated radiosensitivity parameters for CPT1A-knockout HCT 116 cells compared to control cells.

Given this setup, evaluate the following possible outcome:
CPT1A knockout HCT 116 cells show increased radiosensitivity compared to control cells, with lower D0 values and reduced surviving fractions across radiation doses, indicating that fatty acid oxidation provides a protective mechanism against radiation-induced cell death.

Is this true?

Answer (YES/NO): NO